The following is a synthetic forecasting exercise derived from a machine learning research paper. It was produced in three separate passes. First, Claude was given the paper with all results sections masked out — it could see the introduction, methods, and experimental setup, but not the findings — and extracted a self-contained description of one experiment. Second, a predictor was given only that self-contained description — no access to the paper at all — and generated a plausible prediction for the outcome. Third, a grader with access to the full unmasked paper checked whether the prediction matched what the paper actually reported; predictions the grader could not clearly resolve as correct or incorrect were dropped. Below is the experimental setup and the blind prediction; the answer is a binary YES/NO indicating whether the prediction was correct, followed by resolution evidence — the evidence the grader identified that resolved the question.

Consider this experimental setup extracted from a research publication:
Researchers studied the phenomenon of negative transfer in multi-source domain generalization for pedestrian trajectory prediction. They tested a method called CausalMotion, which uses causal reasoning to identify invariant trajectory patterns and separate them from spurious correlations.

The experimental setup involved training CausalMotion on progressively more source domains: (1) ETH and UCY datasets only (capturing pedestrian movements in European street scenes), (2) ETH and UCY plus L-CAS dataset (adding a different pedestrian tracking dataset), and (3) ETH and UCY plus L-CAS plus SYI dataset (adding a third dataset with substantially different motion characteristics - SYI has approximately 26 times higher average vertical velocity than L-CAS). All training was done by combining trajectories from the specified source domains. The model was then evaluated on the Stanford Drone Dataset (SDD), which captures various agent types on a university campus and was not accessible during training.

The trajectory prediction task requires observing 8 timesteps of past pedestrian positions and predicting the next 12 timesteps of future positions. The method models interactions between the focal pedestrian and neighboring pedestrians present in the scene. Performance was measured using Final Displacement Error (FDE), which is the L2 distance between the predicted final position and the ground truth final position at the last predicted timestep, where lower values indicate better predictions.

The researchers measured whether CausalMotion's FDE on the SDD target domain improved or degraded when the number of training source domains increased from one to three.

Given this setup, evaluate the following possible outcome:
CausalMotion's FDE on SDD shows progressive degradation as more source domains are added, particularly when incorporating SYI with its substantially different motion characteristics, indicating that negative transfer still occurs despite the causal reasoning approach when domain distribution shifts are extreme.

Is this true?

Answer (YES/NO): YES